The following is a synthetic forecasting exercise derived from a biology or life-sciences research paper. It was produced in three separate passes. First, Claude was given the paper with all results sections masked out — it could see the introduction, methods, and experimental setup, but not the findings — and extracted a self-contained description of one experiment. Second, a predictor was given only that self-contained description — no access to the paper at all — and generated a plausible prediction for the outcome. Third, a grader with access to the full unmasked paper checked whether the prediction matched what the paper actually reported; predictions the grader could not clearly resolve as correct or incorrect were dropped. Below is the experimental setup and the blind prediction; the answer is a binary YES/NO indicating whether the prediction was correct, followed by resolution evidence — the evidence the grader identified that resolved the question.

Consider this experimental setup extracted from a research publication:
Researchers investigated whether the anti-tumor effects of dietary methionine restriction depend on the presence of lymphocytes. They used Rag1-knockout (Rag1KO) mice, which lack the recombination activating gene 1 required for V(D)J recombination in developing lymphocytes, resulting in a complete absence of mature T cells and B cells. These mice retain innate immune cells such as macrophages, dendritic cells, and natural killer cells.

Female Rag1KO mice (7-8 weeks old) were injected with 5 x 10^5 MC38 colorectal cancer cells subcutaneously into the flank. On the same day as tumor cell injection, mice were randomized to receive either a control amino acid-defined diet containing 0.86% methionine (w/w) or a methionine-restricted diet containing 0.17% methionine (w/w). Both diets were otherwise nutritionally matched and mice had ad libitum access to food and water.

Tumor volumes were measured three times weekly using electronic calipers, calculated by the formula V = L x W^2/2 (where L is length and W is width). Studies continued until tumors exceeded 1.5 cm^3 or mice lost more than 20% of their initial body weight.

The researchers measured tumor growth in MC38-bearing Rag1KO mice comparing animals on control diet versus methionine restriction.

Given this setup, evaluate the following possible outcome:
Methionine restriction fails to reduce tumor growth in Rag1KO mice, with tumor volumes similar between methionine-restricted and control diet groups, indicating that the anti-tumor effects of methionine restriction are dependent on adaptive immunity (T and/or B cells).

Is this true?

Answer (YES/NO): YES